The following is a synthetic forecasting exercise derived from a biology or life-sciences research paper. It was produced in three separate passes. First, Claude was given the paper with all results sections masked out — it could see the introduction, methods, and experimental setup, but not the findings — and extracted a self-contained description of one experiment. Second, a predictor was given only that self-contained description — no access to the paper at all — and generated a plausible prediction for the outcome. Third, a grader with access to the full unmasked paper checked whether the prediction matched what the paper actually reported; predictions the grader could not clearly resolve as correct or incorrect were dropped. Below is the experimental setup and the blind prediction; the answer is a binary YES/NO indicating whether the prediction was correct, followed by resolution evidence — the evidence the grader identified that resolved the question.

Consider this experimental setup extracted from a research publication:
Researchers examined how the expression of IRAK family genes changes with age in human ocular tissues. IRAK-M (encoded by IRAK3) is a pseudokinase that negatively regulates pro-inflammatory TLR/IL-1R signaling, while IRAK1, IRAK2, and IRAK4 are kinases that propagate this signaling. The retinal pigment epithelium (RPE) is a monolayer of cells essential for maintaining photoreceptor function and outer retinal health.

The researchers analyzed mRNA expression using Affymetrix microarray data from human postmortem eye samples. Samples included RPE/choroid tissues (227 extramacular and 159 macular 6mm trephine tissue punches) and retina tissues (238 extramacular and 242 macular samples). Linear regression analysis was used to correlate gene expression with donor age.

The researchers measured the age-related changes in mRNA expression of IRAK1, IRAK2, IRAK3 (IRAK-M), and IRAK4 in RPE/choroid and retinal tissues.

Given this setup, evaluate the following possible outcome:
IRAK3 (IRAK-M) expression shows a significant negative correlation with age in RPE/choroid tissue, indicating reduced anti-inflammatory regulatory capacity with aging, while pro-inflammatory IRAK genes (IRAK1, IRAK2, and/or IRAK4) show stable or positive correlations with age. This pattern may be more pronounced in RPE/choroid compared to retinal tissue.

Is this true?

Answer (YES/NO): YES